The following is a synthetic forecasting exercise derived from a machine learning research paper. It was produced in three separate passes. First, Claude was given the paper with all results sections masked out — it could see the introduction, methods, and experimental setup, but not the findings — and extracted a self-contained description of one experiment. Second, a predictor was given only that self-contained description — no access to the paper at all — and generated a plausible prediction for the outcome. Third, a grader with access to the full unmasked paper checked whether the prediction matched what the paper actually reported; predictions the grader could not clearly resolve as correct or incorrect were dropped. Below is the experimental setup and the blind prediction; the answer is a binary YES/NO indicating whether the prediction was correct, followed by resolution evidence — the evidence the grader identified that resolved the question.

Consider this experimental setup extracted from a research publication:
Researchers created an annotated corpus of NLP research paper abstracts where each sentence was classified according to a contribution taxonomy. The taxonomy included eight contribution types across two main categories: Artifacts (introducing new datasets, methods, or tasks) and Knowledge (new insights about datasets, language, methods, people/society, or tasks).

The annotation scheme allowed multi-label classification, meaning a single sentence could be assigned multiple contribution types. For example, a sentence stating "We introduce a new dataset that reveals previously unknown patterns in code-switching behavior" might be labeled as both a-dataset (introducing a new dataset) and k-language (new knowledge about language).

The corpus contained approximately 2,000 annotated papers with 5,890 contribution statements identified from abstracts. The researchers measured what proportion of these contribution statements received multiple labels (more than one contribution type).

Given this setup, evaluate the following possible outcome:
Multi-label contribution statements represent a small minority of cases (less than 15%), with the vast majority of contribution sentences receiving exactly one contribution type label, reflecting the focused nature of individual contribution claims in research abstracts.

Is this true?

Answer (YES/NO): NO